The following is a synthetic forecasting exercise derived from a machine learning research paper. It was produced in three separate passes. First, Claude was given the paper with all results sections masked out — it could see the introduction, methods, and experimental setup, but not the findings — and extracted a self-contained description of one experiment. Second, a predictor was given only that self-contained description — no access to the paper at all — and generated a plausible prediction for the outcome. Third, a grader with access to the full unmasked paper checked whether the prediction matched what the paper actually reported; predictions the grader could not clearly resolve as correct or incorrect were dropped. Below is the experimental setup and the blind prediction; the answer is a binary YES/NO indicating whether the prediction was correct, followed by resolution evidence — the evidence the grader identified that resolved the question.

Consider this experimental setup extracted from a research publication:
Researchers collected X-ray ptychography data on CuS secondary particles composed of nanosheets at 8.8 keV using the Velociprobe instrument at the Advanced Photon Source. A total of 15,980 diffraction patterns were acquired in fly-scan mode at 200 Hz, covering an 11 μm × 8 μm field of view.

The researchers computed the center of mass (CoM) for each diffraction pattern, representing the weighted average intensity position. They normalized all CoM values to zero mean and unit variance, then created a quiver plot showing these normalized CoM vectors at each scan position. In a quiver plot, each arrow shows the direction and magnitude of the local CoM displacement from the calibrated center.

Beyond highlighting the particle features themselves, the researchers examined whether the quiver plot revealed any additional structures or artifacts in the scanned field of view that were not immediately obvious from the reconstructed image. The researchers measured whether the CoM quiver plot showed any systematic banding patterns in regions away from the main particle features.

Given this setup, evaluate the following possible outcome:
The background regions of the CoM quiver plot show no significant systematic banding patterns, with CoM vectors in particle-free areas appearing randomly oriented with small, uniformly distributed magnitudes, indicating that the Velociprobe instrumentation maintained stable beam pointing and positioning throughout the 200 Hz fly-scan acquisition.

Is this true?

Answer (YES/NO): NO